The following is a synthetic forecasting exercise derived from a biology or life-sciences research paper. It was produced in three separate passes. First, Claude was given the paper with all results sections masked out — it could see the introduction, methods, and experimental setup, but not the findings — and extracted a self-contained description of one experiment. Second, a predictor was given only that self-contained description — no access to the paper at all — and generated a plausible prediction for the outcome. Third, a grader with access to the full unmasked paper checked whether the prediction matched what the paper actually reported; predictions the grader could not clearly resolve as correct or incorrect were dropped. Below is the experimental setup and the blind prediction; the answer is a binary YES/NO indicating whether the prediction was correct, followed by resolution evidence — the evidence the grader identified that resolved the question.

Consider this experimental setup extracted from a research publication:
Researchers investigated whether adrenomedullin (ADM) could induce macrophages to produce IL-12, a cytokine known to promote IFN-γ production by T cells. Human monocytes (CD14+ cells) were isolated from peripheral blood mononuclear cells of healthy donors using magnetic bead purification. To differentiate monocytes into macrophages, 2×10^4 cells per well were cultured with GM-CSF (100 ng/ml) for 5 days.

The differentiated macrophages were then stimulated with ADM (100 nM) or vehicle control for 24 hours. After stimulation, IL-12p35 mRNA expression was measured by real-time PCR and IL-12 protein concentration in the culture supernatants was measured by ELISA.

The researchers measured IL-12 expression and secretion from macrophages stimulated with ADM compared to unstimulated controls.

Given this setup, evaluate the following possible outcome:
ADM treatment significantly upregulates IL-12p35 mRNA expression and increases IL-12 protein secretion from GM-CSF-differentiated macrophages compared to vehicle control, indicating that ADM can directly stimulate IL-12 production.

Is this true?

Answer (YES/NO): YES